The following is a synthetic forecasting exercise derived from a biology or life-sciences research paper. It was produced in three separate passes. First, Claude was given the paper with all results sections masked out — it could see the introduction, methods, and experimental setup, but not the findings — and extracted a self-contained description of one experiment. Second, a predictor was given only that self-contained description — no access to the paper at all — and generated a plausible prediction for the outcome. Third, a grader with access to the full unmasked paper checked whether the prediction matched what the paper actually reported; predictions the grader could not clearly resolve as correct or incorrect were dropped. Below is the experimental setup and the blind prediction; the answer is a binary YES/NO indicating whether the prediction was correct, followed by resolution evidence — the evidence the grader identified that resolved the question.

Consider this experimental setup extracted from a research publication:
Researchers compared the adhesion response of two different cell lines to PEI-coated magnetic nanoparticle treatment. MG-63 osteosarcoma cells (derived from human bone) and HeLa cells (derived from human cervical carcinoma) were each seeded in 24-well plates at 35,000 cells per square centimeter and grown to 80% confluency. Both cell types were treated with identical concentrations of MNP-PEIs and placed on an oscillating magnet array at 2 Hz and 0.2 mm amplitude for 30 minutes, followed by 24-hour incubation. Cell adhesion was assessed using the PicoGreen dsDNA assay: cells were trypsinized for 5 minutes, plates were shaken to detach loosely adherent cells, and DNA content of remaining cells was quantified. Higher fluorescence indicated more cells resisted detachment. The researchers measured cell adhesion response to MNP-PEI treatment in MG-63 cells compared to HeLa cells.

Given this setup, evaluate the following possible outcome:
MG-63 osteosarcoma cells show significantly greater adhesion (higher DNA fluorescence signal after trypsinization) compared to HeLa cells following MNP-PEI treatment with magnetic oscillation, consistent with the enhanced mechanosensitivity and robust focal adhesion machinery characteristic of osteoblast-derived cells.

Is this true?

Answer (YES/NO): YES